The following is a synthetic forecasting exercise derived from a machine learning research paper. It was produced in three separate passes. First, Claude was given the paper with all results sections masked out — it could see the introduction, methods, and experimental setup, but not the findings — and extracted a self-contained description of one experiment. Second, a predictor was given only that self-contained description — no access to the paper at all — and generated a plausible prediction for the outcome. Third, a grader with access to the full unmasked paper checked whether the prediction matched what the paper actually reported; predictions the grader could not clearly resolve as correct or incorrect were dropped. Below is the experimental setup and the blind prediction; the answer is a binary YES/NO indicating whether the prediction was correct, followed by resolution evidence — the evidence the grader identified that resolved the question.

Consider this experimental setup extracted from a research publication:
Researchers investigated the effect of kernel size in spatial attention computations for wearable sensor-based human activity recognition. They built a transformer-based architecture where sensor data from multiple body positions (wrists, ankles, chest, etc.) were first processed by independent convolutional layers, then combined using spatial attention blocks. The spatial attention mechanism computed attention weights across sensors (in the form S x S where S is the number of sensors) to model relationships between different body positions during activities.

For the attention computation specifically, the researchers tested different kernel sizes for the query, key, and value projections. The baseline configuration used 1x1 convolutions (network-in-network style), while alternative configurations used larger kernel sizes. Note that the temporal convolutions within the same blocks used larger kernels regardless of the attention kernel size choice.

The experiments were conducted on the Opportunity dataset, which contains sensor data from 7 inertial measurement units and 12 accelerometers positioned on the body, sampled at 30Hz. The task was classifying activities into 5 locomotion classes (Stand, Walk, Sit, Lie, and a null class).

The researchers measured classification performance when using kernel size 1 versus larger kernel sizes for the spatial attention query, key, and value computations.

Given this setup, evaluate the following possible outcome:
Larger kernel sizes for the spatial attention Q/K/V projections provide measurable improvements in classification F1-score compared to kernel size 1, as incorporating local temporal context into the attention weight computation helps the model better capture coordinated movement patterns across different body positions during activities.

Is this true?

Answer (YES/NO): NO